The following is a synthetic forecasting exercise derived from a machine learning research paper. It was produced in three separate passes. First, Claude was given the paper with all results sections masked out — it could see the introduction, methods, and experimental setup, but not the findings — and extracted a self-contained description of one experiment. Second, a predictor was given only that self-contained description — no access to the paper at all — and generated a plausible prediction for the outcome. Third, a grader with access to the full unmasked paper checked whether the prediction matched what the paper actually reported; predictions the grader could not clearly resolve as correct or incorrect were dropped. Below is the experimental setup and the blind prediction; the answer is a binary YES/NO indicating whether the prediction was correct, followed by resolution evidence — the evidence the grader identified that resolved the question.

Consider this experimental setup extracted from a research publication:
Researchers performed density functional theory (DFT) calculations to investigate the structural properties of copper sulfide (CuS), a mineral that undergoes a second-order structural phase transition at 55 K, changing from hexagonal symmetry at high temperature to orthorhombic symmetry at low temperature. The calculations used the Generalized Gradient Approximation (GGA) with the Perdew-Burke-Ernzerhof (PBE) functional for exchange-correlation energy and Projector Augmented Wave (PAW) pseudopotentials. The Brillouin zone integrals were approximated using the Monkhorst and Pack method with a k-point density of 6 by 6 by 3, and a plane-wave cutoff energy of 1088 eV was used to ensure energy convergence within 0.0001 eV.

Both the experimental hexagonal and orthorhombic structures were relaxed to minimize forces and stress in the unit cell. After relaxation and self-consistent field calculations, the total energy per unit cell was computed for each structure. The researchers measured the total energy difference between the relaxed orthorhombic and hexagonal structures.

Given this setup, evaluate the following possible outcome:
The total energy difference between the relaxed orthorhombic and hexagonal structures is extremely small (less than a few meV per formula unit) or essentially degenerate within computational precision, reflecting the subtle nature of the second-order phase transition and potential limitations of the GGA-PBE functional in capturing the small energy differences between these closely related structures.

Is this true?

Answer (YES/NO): NO